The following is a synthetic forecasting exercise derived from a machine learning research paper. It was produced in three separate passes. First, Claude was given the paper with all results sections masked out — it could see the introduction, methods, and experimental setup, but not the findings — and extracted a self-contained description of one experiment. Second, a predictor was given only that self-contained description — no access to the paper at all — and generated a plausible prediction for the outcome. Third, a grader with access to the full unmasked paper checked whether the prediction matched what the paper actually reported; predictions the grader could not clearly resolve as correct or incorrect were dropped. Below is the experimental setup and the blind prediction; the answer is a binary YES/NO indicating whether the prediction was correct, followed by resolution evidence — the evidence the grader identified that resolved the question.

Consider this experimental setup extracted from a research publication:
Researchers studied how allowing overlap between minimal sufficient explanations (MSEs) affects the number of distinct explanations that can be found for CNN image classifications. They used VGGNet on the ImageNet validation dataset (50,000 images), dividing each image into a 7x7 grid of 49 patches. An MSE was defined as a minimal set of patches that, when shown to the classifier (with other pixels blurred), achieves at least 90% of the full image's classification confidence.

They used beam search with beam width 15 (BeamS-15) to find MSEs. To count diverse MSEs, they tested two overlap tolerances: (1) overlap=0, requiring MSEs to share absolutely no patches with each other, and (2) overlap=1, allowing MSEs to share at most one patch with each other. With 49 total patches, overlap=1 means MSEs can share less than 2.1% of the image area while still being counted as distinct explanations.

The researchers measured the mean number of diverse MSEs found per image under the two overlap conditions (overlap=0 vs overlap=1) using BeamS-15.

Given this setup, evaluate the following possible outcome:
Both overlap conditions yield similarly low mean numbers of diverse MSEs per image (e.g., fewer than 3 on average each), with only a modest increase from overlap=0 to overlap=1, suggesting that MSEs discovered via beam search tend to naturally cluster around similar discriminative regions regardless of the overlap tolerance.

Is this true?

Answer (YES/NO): NO